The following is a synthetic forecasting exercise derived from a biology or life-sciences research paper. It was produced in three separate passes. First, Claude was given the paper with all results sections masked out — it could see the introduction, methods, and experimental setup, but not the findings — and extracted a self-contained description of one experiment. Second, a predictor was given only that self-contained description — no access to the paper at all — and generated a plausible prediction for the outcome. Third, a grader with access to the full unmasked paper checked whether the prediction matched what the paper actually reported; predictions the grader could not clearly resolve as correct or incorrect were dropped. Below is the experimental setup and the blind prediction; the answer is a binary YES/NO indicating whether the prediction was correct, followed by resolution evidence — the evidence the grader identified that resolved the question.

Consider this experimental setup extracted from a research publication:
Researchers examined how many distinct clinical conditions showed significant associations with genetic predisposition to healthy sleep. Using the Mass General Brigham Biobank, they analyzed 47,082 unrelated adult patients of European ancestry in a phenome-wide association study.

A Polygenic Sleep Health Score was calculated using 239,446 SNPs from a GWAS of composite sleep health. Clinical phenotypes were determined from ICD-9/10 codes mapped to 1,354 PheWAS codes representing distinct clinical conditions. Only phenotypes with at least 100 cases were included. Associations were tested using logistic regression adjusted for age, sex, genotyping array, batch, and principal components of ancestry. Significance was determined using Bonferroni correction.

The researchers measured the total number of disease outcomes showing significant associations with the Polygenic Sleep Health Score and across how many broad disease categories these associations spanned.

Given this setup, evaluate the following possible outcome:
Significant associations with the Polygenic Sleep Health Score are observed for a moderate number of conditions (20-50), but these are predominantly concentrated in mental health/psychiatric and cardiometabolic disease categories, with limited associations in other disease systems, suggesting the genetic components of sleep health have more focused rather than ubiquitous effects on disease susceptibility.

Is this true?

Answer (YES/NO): NO